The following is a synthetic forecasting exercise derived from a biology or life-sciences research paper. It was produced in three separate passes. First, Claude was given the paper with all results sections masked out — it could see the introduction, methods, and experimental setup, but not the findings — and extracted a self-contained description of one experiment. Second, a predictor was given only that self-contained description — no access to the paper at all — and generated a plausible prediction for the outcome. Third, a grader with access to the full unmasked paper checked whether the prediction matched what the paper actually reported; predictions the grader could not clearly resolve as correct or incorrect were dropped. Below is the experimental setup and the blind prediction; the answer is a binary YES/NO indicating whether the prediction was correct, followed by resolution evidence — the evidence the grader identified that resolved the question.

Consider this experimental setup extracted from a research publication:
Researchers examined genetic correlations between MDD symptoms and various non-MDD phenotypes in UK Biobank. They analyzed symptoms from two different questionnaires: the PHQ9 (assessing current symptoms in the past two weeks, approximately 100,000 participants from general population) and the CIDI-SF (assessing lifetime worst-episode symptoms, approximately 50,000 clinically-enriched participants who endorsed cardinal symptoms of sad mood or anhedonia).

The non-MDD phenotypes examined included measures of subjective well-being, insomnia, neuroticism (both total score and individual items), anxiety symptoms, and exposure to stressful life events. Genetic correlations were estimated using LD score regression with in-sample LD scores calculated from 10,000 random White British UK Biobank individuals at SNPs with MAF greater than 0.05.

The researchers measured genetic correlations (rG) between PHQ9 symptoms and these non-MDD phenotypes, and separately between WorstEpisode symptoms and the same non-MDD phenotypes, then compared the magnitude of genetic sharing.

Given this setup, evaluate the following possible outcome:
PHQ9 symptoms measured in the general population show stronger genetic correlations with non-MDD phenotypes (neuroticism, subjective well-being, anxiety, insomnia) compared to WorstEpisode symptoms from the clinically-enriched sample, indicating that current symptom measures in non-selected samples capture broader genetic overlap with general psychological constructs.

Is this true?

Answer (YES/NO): YES